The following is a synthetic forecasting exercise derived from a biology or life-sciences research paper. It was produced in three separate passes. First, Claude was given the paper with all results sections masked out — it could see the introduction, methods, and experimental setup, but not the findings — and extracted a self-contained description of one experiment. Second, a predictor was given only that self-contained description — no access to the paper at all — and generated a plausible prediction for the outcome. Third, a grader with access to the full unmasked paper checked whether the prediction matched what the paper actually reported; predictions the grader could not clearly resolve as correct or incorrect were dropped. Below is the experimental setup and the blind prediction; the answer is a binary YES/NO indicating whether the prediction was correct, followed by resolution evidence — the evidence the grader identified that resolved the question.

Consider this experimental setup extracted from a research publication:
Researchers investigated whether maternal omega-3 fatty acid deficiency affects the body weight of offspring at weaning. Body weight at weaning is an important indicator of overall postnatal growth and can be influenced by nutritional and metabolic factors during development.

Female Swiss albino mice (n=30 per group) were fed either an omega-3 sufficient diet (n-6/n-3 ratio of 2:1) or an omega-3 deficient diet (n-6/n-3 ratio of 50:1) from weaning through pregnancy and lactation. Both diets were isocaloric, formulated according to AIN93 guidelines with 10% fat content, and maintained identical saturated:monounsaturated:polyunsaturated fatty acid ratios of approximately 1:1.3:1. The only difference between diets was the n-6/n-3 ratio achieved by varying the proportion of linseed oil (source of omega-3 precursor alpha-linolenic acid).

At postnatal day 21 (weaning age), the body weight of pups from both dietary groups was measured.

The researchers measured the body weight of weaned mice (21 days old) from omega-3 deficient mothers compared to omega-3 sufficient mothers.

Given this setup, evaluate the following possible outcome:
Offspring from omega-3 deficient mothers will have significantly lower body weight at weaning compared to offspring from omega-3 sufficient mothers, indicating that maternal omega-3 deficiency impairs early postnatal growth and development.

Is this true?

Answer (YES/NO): NO